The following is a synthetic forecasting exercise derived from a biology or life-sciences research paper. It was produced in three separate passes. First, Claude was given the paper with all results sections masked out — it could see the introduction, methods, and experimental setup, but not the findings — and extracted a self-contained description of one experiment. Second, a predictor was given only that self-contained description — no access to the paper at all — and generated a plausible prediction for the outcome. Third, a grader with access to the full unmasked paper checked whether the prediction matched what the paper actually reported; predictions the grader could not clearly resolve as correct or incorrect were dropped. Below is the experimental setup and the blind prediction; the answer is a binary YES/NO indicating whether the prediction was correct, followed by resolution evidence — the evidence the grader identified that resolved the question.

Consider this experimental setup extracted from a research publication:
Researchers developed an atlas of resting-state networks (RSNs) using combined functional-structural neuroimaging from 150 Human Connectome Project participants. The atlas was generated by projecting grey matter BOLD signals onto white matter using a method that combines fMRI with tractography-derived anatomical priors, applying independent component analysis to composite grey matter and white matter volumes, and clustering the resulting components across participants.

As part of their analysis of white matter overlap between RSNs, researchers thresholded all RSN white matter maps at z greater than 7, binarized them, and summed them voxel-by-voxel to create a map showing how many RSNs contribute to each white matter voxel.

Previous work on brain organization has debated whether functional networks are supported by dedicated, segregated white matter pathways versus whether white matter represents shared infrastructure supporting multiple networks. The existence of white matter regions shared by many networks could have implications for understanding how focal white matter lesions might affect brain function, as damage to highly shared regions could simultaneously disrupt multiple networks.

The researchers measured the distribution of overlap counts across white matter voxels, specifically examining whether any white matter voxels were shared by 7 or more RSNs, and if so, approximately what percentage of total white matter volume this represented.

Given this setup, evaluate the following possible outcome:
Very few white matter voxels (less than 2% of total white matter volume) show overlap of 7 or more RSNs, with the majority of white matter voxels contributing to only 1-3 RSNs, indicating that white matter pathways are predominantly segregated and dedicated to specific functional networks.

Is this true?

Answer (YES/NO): NO